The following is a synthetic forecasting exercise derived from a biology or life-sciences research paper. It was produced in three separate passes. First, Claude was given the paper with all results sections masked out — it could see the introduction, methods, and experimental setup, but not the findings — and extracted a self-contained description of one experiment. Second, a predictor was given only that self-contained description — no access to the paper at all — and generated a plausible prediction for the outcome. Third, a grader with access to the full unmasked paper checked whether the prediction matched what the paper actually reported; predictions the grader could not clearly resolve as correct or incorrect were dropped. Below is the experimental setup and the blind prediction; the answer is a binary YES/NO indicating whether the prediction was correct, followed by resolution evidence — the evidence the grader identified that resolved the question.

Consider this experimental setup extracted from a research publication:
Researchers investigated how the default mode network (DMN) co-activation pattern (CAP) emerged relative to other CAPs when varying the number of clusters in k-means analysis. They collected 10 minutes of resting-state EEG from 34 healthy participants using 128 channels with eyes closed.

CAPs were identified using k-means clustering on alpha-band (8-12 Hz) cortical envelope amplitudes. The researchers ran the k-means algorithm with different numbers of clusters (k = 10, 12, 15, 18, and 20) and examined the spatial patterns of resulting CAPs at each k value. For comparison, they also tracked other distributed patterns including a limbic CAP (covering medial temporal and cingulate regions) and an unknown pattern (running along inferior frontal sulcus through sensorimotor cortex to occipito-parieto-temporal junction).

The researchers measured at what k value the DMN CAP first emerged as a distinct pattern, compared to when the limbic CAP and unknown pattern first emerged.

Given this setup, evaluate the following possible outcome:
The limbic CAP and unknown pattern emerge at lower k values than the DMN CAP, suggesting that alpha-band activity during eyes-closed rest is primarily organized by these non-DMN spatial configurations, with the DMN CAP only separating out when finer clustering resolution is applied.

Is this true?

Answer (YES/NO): YES